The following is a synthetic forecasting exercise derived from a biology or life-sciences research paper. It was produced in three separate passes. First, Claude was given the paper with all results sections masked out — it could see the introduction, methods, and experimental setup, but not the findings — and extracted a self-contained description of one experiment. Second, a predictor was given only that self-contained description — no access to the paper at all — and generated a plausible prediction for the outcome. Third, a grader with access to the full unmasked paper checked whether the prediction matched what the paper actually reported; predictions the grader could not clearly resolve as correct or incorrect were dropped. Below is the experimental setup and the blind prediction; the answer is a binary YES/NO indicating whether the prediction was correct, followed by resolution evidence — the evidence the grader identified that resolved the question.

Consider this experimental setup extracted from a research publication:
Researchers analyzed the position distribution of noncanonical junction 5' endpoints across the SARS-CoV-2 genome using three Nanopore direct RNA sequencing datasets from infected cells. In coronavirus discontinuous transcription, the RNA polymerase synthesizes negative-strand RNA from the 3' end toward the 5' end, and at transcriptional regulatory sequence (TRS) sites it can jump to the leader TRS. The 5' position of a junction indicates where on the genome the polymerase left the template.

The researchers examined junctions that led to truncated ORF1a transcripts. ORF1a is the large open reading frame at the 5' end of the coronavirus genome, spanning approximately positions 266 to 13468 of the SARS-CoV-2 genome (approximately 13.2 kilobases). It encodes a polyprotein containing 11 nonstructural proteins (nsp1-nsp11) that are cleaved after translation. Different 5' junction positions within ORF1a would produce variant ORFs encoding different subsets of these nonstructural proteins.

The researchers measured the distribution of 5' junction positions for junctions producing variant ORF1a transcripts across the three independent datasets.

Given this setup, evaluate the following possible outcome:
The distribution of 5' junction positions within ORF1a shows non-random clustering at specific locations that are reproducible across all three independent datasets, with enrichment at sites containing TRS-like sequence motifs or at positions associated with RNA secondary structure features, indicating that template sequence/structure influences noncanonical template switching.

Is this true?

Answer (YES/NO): NO